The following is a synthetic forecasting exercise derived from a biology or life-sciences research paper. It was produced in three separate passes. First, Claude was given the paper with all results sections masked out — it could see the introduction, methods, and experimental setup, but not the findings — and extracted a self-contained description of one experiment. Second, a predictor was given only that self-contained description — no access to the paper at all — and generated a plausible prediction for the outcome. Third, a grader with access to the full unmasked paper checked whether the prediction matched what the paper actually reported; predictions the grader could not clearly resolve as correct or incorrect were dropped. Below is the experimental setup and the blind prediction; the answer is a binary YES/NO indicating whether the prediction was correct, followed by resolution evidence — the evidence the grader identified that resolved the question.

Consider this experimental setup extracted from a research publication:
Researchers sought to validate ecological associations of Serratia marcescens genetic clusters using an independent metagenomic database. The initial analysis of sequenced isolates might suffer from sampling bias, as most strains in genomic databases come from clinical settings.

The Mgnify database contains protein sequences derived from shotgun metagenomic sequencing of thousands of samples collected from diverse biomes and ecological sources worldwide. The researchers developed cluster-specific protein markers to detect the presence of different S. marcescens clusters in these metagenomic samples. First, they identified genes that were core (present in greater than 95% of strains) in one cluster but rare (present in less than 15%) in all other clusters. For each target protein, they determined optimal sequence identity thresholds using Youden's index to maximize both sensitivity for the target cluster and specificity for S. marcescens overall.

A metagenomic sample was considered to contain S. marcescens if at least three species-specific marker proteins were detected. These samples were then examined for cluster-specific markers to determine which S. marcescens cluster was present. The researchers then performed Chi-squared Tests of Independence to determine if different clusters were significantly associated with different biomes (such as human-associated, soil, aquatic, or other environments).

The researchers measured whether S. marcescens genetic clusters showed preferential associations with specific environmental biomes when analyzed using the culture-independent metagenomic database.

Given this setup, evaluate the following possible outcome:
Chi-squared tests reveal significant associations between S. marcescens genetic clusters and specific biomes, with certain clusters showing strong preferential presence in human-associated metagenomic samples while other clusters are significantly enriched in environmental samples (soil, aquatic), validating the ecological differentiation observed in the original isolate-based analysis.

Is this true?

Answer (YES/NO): NO